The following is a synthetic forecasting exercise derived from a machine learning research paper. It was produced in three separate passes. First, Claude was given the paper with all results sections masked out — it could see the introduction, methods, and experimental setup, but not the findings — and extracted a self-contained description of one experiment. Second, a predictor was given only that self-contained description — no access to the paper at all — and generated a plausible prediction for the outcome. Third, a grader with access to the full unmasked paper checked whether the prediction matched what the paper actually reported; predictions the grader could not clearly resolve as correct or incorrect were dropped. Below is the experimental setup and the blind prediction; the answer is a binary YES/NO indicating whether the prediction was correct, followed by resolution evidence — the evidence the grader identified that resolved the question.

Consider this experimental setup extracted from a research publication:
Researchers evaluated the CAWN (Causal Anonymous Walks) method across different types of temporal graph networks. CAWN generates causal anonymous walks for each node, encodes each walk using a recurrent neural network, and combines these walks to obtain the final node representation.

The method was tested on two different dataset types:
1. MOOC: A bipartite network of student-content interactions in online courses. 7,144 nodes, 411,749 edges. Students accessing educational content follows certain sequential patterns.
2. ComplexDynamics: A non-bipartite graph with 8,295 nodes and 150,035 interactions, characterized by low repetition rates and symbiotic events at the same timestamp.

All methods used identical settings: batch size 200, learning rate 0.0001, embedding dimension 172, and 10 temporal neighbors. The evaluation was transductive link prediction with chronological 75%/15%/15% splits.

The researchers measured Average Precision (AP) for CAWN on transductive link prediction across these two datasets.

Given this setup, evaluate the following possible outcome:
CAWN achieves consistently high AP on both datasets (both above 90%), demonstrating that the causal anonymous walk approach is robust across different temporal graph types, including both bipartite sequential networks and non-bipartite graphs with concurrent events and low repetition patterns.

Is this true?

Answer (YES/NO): NO